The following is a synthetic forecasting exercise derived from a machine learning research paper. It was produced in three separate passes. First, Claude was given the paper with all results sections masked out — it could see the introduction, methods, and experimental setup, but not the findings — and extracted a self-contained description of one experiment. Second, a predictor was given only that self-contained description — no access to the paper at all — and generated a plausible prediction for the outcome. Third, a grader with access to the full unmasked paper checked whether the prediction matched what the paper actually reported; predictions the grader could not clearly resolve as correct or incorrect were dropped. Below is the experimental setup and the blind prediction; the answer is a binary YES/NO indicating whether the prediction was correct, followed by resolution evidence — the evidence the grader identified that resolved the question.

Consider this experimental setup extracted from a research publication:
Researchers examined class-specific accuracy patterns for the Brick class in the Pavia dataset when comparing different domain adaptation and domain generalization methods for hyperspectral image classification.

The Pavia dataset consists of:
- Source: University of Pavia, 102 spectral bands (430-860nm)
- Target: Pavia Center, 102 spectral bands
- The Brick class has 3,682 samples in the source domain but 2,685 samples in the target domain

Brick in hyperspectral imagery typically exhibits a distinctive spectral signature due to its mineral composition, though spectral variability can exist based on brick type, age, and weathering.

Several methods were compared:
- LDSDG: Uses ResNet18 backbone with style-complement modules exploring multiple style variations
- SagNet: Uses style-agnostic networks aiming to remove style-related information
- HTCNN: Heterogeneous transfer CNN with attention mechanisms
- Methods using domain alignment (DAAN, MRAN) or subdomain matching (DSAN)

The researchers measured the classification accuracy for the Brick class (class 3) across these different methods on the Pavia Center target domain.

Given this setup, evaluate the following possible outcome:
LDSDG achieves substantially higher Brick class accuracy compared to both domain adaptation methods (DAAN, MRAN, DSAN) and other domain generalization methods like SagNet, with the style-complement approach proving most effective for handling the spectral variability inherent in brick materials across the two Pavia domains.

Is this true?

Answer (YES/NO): NO